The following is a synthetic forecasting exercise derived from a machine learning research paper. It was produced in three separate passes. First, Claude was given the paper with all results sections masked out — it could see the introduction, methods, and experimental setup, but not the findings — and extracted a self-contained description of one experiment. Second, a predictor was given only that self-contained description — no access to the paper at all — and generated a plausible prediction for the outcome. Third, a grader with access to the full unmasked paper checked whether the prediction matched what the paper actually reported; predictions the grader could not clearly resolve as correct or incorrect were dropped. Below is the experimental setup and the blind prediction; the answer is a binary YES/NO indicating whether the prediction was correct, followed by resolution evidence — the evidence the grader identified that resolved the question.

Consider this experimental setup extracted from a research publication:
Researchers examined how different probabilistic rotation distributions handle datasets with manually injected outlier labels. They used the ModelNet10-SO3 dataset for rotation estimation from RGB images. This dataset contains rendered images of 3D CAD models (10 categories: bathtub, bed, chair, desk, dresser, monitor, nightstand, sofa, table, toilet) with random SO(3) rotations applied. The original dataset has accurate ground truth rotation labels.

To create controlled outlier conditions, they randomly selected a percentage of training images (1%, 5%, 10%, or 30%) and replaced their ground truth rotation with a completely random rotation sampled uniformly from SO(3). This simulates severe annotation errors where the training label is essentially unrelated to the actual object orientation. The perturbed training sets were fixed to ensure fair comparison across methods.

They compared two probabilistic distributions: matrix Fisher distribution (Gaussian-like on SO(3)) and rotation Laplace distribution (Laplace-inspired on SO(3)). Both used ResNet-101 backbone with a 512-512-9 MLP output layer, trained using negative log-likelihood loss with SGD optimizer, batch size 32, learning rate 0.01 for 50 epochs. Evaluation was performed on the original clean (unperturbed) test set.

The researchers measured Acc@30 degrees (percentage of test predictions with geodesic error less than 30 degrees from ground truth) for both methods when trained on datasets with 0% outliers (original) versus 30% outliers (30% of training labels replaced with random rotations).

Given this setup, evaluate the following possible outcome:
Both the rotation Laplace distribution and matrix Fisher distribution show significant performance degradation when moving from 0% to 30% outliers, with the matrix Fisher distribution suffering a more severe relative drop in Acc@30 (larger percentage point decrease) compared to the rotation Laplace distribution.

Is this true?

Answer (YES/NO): NO